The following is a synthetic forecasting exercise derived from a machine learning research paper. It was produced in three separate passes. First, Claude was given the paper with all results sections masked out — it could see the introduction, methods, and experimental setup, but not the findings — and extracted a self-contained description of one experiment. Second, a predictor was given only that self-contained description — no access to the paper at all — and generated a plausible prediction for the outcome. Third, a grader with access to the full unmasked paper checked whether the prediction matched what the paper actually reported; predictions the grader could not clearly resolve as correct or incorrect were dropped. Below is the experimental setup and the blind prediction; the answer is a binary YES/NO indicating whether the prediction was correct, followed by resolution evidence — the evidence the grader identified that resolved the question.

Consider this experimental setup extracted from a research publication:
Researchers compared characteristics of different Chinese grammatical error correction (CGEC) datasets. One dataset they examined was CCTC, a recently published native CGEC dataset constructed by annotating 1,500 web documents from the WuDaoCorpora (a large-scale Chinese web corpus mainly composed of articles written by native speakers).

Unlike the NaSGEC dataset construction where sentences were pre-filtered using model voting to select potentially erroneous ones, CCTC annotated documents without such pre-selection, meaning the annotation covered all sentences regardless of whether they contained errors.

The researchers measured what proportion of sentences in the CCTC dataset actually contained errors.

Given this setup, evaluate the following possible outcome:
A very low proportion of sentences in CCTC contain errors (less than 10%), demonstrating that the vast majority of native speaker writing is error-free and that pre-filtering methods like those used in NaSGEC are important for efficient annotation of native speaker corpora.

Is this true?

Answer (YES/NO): YES